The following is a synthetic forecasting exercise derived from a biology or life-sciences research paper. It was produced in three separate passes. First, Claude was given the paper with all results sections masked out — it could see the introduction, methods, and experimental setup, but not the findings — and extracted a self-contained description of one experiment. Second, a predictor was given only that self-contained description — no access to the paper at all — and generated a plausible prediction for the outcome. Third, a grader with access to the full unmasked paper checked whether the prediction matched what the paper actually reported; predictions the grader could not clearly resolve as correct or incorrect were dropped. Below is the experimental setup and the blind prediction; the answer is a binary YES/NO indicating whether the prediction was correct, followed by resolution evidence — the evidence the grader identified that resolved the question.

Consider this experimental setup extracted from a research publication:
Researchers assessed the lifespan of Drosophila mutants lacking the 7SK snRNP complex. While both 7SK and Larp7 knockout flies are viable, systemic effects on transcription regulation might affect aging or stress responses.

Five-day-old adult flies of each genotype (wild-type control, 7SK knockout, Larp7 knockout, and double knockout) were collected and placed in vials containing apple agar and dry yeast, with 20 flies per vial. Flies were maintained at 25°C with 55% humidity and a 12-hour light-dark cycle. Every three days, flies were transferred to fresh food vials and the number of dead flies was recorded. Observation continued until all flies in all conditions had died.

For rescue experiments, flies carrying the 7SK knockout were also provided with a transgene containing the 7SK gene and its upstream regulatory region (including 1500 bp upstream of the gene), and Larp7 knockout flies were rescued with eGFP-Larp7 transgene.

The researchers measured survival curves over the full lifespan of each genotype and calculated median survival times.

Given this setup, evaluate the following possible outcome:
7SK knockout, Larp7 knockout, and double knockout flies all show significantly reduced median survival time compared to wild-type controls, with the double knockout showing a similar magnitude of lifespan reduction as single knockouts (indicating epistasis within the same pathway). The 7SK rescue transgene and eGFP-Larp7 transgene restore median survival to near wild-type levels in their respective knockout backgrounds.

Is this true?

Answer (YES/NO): NO